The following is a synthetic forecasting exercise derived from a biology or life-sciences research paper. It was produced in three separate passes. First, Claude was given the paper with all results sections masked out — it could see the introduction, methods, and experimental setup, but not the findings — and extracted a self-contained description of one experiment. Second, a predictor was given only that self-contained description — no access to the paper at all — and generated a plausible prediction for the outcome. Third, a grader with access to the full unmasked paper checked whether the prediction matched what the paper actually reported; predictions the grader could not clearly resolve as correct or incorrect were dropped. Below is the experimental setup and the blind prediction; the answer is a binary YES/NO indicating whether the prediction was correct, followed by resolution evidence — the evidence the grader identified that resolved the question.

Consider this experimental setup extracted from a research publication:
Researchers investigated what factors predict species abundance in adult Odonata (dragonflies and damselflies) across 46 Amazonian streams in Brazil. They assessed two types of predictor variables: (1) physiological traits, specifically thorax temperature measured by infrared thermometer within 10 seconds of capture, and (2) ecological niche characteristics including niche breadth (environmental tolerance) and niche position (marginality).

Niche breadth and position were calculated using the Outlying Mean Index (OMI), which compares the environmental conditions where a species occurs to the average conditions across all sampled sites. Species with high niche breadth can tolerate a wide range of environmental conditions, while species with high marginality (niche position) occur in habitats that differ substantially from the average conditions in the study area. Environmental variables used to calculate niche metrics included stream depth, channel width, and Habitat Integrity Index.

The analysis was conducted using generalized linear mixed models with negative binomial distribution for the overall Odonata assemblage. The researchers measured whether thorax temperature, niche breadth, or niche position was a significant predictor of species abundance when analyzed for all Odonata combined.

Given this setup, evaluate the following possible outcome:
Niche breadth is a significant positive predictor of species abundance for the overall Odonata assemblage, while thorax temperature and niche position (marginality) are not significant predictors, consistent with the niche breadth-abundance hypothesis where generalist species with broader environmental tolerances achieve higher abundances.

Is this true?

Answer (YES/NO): NO